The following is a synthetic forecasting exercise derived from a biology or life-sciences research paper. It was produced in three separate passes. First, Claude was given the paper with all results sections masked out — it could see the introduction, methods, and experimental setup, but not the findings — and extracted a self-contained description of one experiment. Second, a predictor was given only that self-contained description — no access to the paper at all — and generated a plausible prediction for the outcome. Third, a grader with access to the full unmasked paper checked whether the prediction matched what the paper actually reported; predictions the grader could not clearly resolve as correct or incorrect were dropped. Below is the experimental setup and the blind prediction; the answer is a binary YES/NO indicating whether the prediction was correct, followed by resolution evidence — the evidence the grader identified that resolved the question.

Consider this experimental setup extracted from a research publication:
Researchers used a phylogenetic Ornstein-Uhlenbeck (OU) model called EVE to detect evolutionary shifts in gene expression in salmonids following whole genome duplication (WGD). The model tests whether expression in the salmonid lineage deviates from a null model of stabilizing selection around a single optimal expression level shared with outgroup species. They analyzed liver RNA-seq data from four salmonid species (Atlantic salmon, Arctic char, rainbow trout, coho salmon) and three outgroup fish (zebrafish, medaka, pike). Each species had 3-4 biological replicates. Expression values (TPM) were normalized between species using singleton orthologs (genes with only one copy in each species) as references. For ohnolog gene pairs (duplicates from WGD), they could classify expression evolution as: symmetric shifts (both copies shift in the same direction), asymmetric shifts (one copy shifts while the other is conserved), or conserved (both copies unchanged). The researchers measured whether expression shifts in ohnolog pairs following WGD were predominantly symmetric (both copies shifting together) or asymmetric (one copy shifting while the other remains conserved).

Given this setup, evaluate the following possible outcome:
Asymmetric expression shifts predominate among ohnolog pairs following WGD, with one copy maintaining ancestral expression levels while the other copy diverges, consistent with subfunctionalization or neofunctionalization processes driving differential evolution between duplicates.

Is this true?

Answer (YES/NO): NO